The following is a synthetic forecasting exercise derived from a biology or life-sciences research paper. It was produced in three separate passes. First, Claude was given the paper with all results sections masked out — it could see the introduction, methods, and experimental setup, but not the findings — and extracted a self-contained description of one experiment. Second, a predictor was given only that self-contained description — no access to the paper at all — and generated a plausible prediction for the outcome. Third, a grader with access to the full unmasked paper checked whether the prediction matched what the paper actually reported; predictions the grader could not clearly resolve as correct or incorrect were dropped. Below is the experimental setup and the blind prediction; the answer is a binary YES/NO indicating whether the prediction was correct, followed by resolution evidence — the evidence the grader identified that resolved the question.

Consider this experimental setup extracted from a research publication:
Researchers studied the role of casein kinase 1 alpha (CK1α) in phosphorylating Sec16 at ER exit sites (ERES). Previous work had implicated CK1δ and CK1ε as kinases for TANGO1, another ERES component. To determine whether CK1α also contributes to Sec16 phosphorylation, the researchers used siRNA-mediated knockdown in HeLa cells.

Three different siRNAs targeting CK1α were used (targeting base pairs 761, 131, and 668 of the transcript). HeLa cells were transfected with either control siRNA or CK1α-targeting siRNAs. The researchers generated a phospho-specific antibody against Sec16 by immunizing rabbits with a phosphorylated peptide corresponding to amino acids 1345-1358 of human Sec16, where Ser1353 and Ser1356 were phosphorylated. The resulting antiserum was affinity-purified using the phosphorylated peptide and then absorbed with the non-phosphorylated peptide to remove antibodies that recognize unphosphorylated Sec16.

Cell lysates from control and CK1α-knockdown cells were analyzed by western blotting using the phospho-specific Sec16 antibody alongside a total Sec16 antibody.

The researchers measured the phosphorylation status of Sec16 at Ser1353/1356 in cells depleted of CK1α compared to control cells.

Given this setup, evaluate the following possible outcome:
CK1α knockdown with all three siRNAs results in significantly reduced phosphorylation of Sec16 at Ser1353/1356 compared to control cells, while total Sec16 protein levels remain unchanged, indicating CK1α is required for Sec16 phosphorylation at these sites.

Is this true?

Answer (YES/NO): YES